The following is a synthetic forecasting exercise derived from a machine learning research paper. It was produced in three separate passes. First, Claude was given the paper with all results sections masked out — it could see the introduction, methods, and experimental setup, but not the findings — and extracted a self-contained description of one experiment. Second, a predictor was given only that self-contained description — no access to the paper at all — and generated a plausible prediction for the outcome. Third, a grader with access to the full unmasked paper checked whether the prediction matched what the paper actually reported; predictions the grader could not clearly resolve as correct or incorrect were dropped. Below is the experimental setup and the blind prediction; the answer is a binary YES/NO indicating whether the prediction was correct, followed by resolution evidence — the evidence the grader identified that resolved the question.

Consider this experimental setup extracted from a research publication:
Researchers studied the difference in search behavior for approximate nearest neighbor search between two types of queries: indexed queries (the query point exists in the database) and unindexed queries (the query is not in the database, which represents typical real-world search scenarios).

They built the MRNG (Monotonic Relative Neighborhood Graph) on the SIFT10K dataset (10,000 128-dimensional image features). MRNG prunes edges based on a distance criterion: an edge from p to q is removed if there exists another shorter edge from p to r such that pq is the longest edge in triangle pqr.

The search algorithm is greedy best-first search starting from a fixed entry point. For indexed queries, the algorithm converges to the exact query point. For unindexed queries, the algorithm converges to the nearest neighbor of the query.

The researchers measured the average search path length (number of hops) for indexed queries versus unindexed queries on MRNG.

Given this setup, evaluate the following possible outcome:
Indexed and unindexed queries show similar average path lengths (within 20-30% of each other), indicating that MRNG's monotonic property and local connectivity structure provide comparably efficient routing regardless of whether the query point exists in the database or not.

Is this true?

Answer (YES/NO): NO